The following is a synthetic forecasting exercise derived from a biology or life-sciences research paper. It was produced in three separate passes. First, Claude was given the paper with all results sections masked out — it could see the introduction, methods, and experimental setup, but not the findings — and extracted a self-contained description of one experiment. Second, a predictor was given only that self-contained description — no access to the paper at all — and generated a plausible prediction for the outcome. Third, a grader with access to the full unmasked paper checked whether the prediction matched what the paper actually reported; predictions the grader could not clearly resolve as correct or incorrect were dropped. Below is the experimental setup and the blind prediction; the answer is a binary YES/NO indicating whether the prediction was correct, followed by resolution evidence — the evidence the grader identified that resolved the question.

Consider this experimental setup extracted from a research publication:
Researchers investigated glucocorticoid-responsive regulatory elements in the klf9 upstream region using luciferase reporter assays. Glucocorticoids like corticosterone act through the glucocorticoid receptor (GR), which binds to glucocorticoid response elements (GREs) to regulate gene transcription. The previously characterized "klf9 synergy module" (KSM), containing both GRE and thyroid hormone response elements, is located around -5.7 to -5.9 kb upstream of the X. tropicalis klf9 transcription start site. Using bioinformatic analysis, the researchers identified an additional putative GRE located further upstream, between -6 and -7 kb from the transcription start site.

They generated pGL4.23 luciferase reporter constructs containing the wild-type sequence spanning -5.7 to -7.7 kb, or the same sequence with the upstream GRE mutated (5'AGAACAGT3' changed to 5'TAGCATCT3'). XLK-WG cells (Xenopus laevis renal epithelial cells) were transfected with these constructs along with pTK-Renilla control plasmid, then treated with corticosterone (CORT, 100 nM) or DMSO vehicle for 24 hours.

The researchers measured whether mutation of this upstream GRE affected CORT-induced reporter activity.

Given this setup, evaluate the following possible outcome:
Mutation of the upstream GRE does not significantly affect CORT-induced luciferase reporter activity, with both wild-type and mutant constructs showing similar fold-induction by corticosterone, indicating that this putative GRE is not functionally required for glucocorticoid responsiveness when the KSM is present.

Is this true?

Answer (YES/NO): NO